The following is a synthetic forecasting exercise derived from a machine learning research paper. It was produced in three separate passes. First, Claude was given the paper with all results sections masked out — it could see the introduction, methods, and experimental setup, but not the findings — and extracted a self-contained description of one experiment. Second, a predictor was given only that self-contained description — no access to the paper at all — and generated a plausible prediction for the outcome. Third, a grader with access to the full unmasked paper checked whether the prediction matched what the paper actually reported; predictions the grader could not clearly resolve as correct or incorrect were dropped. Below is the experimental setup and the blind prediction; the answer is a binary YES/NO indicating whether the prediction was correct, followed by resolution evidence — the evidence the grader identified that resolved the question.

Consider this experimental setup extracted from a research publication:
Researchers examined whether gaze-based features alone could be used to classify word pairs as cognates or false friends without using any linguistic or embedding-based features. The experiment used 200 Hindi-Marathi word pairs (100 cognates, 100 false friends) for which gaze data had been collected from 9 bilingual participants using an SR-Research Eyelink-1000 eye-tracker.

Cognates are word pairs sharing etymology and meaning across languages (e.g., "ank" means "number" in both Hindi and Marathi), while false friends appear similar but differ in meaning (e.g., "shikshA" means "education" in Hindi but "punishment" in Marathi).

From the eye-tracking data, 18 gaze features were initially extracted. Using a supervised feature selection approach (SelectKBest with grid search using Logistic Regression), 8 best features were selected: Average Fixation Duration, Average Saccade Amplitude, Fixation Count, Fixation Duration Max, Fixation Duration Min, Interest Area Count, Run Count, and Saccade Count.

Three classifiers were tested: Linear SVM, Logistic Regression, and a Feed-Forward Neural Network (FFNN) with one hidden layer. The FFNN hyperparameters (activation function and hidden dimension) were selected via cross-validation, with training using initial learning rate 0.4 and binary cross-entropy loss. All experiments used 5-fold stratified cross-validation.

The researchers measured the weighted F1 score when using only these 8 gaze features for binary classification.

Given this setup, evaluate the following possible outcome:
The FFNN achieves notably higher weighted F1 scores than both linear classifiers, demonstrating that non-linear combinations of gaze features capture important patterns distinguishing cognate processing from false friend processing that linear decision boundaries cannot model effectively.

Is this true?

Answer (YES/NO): NO